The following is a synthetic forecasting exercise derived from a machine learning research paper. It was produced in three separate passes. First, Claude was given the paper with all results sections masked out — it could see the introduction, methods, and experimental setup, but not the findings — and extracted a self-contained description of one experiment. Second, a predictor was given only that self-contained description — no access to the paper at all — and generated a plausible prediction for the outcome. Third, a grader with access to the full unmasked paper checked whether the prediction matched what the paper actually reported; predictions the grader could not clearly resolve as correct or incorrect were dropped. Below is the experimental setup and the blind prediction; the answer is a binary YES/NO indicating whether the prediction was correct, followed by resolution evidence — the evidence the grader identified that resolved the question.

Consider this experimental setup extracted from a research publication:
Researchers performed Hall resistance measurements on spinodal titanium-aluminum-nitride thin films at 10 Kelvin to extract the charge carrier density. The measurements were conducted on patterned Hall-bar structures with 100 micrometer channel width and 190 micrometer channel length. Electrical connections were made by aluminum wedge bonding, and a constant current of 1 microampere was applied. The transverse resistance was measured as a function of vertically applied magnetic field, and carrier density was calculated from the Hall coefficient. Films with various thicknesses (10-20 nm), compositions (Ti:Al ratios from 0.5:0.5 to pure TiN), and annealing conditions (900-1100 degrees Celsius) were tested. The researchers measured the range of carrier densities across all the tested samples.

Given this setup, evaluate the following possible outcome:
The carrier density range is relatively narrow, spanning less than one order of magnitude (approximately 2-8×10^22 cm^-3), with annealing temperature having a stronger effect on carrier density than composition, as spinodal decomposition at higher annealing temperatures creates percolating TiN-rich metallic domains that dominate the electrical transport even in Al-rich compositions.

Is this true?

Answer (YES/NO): NO